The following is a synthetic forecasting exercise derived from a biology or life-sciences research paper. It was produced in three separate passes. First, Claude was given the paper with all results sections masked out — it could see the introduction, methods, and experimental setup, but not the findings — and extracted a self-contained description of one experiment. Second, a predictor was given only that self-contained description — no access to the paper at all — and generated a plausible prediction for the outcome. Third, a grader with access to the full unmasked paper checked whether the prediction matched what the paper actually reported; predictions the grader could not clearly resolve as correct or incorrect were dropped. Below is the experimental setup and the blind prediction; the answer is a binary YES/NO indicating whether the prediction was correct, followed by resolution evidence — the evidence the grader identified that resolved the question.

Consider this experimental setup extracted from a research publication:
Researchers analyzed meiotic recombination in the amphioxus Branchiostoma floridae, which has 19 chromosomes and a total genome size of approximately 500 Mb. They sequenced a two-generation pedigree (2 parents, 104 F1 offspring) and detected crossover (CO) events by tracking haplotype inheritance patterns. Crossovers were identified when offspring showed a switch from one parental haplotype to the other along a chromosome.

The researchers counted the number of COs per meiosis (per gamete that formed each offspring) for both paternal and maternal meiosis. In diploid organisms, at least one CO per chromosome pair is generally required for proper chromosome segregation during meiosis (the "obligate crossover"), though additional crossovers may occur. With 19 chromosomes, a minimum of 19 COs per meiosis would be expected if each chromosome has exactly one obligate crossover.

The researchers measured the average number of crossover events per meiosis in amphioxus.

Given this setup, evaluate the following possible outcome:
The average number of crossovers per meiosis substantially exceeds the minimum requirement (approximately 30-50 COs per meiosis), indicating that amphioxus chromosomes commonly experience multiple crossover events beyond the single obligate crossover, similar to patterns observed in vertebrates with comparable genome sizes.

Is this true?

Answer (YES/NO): NO